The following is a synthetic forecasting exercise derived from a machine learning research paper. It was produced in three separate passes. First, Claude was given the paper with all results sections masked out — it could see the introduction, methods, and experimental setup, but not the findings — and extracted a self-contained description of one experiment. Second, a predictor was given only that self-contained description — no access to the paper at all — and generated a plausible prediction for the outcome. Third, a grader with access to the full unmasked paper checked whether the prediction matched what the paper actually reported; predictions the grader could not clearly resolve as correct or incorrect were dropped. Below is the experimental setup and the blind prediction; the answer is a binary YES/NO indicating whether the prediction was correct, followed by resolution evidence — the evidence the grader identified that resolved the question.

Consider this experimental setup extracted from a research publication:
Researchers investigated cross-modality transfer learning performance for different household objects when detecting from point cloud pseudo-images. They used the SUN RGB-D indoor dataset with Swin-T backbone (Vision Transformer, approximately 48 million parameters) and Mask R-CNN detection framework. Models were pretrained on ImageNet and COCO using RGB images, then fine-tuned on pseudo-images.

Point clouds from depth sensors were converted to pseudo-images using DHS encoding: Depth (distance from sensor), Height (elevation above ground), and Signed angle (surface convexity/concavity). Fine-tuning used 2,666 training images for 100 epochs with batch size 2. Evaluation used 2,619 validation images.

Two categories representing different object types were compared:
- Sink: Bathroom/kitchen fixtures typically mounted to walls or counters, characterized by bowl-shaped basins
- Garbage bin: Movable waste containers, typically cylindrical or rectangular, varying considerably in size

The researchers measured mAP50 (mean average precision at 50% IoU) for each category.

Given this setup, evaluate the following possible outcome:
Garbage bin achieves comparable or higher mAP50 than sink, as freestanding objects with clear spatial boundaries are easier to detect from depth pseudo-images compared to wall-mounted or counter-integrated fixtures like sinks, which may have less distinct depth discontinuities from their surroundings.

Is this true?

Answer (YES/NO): NO